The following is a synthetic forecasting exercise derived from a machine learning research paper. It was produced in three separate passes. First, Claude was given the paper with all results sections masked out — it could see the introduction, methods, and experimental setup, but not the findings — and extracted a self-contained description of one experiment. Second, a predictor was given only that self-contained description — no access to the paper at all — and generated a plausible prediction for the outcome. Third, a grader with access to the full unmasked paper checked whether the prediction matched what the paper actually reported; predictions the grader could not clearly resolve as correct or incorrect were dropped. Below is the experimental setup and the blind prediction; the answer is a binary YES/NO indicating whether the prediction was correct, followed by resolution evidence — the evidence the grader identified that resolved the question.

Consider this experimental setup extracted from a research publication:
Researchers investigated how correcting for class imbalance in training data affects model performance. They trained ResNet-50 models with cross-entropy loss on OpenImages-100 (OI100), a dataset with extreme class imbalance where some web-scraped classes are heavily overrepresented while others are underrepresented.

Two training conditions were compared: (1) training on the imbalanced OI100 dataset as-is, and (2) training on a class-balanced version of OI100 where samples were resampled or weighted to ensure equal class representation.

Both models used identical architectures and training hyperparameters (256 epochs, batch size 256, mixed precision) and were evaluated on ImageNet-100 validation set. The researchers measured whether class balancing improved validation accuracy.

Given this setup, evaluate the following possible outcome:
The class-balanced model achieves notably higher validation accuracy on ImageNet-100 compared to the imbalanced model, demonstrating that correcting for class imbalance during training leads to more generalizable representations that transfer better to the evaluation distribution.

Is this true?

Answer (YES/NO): YES